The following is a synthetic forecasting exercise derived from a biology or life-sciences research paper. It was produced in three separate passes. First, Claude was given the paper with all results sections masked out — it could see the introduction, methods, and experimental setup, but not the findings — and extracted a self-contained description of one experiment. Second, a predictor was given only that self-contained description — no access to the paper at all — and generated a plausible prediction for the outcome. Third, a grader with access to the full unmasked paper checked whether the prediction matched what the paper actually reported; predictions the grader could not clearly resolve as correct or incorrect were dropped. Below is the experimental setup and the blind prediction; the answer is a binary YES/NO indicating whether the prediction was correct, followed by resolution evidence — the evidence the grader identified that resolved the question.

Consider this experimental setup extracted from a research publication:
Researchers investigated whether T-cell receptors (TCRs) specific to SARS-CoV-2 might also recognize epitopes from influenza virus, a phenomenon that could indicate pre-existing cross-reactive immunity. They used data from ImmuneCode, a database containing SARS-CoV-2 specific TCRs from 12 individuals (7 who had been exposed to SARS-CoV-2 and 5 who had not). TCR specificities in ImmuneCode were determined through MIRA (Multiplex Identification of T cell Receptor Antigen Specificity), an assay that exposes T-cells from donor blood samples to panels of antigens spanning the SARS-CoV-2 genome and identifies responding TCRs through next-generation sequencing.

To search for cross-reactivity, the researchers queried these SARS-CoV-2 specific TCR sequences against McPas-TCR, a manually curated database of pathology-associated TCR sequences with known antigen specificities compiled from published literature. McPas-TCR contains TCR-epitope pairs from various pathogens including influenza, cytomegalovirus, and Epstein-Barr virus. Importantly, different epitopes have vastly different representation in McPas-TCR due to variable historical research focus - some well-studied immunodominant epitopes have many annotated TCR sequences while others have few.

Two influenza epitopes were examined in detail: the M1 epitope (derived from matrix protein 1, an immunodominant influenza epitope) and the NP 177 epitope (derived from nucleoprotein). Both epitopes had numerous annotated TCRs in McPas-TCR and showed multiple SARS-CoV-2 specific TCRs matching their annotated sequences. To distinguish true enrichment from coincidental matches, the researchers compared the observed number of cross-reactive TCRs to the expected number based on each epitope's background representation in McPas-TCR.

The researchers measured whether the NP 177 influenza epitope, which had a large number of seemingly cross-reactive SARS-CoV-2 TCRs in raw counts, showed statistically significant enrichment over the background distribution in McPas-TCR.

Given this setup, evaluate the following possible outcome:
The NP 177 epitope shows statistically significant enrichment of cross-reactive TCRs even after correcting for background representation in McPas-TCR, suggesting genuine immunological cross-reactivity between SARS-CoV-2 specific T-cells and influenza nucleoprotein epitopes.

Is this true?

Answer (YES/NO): NO